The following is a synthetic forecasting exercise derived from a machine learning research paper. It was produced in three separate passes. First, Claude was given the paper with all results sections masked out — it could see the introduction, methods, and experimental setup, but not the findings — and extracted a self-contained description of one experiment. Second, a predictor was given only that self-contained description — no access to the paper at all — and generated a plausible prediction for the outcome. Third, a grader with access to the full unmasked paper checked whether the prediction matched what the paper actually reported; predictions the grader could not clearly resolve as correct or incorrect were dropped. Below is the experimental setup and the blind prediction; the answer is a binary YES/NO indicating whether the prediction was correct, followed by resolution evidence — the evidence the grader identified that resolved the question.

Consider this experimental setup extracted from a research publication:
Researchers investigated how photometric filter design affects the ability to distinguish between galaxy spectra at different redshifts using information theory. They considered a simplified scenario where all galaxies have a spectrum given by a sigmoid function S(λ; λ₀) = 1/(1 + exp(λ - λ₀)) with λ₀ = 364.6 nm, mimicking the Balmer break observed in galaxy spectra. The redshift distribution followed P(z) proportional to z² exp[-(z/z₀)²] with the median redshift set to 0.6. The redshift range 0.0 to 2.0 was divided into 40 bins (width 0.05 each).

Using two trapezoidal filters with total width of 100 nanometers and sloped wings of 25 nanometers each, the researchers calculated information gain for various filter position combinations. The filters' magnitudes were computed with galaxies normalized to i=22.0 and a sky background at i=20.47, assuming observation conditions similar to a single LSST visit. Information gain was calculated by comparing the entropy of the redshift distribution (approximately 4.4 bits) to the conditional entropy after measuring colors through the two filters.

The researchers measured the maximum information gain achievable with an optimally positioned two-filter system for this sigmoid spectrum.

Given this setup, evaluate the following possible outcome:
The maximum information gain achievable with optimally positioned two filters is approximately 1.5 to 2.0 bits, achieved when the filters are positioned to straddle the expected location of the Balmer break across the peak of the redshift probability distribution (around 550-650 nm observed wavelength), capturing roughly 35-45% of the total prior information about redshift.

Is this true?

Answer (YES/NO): YES